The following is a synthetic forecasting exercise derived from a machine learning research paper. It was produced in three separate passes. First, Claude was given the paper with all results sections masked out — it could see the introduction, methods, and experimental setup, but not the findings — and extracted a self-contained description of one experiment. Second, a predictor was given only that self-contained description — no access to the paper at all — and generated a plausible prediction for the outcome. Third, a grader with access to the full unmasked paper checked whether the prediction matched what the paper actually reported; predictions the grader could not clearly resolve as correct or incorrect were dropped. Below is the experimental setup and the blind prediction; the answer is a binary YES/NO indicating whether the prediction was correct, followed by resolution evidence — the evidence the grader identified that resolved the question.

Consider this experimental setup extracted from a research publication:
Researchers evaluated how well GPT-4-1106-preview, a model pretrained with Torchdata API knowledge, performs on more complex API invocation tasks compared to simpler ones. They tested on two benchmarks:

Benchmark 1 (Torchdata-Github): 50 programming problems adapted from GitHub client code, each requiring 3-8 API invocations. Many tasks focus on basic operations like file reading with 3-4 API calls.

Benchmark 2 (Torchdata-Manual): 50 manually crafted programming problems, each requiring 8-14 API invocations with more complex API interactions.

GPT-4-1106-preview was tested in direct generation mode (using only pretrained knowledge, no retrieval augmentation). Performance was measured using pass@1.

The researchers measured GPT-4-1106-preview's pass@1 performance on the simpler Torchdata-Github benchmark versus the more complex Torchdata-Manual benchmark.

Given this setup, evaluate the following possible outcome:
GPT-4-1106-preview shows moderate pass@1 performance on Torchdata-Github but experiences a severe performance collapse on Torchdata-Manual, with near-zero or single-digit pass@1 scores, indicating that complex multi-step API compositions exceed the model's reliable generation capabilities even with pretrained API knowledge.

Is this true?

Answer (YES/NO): YES